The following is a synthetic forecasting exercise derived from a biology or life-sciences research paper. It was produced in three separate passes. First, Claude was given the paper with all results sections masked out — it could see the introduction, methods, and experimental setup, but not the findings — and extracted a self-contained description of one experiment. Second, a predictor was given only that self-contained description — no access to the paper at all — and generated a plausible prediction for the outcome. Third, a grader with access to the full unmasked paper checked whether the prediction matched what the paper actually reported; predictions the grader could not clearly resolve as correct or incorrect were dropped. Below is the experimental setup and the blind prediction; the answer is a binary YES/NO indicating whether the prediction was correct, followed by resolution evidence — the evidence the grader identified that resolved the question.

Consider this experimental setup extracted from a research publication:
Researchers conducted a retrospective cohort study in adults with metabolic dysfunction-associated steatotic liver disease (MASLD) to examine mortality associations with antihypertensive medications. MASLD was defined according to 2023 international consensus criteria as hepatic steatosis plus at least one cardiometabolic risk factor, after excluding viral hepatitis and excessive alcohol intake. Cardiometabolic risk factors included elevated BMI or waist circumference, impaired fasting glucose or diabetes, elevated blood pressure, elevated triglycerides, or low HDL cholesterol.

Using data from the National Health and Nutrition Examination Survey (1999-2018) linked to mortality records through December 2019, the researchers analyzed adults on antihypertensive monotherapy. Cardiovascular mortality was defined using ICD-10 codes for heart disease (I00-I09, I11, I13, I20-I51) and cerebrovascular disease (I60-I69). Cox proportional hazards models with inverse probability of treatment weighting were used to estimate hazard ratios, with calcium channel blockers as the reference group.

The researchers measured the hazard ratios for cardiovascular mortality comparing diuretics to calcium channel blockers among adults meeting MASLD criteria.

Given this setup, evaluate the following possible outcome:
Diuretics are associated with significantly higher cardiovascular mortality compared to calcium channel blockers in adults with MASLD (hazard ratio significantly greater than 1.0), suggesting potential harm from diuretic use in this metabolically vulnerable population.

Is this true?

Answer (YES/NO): NO